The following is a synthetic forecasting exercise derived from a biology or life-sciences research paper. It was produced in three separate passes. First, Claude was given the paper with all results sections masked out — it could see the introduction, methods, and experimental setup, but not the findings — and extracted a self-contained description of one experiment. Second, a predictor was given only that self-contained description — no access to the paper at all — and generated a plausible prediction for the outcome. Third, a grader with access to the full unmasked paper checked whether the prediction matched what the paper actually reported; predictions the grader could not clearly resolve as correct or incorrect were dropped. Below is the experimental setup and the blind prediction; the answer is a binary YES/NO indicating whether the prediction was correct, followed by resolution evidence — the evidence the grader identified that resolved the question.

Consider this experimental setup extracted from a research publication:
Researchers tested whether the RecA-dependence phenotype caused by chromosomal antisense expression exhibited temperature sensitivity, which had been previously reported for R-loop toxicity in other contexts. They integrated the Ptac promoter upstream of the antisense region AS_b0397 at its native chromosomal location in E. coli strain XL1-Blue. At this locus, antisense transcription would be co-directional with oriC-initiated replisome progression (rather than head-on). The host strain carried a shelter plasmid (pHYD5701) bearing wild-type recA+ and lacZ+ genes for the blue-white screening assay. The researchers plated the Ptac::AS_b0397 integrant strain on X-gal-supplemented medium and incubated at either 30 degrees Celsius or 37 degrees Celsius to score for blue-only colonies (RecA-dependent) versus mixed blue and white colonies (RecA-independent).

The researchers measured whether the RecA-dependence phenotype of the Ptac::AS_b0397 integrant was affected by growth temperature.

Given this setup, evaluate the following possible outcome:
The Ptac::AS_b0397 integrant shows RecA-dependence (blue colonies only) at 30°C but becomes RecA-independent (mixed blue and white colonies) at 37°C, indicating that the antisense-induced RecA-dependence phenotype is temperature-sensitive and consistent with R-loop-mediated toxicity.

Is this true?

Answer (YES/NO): YES